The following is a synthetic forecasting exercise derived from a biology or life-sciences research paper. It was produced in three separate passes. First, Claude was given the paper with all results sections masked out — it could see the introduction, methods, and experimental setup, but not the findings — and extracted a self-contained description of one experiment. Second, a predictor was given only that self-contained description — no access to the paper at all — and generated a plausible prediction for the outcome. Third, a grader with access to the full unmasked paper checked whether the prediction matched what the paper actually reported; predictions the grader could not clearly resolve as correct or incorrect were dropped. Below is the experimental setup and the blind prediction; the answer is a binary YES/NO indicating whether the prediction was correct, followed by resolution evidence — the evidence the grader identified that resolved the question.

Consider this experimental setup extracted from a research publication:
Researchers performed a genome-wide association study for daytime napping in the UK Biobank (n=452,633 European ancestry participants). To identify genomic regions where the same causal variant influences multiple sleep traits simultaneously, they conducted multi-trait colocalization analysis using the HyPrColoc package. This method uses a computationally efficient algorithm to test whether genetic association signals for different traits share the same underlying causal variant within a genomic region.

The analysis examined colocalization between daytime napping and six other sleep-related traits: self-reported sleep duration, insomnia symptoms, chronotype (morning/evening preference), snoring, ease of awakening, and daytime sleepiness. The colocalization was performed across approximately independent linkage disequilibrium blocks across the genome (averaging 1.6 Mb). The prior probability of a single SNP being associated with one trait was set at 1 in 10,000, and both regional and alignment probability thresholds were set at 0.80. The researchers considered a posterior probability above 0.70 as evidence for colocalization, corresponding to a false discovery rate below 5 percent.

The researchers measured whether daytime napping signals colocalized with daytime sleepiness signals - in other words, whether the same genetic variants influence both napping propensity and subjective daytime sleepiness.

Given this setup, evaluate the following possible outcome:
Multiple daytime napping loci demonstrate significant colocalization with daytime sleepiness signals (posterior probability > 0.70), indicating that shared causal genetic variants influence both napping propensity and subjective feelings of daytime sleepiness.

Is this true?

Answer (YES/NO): YES